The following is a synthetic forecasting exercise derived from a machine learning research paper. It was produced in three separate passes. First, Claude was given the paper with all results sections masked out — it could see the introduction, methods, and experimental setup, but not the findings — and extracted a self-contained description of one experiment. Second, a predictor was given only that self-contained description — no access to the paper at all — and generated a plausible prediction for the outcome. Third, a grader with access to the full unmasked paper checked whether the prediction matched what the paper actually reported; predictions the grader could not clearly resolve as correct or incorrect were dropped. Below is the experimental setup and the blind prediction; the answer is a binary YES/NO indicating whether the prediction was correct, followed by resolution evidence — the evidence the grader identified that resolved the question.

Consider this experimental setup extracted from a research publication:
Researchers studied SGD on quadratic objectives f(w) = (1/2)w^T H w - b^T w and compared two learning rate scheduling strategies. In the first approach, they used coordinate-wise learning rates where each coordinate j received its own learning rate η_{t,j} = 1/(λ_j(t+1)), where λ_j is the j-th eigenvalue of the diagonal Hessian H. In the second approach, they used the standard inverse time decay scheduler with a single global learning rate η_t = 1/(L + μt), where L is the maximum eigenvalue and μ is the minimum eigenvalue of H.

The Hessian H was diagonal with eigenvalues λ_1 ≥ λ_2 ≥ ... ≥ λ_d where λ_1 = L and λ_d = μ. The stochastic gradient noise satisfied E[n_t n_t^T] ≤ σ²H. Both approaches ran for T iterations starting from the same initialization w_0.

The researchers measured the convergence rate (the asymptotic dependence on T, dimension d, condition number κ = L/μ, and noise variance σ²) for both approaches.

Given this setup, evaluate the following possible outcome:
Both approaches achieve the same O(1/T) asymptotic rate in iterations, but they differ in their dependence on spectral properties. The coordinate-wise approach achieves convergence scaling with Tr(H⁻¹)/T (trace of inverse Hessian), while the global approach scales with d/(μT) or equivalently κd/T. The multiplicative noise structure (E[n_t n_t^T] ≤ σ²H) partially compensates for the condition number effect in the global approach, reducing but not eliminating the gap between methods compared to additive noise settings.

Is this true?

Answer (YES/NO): NO